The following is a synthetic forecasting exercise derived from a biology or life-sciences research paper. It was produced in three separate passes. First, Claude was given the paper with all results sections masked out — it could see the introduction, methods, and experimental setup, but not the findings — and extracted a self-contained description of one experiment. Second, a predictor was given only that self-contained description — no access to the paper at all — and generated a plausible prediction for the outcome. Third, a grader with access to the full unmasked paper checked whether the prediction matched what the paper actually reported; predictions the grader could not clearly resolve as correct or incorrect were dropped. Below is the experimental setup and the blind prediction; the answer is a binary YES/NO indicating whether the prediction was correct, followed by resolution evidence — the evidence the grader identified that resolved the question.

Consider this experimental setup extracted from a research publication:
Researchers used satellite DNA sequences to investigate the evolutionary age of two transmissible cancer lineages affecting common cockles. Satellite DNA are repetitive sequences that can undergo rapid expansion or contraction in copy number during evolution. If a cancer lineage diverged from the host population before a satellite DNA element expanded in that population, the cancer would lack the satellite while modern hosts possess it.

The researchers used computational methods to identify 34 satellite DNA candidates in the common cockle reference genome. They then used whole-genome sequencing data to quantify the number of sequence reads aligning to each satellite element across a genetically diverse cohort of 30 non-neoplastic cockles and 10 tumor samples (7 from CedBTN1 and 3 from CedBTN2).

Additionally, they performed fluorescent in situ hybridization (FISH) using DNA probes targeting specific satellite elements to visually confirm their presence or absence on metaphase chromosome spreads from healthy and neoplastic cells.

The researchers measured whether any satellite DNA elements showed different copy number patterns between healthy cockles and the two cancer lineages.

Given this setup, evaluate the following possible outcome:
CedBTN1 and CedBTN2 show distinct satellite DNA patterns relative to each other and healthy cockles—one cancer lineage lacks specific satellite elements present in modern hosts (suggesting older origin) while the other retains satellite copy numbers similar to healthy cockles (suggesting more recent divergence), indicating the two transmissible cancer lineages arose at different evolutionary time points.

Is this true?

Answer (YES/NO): NO